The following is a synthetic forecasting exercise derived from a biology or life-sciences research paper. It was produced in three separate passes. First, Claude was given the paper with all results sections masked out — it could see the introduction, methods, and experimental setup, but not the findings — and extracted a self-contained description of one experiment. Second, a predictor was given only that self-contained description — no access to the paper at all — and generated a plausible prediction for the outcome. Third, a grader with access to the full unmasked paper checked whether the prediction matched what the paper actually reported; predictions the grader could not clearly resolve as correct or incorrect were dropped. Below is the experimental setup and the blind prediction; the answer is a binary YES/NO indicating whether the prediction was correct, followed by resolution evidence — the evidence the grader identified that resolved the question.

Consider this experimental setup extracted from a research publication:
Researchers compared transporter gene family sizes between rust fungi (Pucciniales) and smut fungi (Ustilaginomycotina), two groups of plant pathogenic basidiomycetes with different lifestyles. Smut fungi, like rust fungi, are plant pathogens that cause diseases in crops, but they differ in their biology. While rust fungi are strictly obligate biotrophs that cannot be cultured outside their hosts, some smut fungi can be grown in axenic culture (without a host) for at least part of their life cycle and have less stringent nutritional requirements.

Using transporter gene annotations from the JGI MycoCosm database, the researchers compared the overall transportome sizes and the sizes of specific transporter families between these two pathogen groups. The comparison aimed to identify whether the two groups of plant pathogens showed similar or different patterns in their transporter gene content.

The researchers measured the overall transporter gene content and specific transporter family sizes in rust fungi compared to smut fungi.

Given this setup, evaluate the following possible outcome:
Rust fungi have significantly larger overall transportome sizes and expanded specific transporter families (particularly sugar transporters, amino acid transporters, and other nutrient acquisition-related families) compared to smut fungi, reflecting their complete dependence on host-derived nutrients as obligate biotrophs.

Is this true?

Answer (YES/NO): NO